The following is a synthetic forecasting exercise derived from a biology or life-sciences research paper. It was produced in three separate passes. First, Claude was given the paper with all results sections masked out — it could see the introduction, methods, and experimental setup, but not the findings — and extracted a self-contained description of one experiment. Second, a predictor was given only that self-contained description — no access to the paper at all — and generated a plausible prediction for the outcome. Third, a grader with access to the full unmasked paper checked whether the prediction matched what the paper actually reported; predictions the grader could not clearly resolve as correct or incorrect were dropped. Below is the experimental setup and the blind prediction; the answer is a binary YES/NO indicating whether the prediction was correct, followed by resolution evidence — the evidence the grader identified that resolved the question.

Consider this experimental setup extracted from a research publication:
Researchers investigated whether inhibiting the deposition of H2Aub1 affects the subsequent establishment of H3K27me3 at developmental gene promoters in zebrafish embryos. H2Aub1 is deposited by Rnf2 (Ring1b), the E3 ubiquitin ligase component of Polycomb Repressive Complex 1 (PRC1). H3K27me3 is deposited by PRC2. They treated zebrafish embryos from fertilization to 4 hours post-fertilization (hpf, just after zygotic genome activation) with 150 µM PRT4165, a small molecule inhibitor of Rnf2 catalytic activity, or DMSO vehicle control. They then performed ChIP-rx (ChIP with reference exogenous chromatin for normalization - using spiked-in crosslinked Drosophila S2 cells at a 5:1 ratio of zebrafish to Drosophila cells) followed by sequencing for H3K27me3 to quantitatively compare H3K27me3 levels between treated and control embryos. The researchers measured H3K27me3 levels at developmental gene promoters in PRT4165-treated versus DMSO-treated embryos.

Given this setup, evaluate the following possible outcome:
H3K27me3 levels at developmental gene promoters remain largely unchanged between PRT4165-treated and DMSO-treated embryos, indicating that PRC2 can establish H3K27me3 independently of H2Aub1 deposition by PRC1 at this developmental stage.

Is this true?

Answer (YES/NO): NO